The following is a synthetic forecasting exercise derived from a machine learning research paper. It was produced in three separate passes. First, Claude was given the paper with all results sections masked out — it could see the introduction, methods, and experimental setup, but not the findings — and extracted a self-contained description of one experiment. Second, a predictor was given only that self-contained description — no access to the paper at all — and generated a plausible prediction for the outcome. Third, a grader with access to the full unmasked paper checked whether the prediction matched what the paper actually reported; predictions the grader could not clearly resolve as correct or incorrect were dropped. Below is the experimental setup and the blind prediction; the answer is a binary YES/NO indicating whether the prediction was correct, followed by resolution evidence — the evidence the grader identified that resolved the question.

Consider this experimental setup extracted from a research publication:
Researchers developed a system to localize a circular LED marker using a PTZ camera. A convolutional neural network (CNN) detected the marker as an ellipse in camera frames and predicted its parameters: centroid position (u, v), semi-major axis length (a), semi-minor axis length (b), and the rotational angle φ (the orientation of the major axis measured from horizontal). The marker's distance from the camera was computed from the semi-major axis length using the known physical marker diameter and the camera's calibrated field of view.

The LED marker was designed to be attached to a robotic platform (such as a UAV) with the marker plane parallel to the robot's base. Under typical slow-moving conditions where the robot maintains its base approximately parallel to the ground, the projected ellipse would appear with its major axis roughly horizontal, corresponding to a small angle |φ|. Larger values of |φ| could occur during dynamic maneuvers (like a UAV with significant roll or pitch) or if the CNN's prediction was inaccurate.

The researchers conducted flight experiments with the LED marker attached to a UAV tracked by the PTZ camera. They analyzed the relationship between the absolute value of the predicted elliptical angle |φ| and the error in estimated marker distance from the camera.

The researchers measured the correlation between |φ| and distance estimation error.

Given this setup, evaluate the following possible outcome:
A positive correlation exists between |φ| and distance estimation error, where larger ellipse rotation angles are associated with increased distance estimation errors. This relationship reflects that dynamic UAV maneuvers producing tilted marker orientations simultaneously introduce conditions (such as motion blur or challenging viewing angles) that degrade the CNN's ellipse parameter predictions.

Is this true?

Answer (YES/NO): YES